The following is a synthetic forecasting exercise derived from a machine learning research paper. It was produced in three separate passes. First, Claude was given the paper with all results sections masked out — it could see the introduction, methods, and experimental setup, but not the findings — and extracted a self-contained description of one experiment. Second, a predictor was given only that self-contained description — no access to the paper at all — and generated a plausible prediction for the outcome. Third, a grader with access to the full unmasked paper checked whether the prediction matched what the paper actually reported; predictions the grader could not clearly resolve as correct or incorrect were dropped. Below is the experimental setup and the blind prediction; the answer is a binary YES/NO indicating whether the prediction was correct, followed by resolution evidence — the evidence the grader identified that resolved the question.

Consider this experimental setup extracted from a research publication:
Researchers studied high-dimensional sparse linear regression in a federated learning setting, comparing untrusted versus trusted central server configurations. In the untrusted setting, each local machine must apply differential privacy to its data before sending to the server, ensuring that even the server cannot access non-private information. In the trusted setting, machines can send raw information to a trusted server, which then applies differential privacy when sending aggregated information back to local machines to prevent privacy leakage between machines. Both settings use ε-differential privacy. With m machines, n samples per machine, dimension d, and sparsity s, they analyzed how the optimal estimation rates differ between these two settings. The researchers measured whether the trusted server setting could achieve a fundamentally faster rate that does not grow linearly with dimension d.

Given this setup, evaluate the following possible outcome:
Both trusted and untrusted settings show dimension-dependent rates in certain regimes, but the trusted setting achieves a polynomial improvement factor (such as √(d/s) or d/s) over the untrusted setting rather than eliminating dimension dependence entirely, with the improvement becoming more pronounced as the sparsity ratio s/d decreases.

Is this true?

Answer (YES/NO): NO